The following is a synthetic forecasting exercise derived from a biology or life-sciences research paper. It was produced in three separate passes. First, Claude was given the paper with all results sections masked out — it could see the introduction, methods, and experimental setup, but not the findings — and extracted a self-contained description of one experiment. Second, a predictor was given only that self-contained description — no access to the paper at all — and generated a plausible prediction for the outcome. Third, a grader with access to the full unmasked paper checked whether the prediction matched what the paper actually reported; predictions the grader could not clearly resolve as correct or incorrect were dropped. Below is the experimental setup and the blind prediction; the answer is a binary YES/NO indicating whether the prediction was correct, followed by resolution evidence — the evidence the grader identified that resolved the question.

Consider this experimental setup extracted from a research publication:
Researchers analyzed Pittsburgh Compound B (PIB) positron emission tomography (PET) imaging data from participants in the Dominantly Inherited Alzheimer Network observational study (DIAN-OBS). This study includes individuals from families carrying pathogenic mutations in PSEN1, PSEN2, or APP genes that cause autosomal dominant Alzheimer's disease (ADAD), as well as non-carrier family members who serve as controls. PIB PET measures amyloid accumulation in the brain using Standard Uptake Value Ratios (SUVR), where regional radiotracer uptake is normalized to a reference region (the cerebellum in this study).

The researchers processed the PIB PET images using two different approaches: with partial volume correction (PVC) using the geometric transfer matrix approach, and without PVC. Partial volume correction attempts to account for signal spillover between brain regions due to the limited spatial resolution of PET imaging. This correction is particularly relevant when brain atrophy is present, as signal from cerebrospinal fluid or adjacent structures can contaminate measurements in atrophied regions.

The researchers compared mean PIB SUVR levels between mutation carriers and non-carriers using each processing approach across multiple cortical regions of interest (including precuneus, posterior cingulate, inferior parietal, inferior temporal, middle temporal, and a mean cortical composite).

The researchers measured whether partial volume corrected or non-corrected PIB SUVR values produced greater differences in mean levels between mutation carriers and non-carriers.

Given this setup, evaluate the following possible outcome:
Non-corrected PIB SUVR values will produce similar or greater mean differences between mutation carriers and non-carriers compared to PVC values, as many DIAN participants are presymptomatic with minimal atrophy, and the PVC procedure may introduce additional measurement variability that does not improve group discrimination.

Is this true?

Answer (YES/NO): NO